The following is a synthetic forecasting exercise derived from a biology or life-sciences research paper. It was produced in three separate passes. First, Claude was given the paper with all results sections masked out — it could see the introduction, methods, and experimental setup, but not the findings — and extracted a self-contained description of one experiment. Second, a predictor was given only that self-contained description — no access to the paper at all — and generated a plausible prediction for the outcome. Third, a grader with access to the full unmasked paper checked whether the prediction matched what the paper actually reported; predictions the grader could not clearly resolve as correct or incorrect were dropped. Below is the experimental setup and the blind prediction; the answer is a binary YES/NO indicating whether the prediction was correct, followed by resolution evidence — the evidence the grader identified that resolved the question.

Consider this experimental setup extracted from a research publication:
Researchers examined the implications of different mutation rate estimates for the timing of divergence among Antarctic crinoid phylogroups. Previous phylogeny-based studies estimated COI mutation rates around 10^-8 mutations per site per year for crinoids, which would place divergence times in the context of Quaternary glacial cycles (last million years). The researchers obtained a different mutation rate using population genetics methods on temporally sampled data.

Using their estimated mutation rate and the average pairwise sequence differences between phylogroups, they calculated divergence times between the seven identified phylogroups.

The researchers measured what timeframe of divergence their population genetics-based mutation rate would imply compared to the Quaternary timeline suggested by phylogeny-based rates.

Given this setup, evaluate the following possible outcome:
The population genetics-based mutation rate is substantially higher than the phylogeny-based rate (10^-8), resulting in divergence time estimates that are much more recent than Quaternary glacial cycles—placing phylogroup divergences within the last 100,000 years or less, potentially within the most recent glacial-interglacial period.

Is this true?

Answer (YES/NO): NO